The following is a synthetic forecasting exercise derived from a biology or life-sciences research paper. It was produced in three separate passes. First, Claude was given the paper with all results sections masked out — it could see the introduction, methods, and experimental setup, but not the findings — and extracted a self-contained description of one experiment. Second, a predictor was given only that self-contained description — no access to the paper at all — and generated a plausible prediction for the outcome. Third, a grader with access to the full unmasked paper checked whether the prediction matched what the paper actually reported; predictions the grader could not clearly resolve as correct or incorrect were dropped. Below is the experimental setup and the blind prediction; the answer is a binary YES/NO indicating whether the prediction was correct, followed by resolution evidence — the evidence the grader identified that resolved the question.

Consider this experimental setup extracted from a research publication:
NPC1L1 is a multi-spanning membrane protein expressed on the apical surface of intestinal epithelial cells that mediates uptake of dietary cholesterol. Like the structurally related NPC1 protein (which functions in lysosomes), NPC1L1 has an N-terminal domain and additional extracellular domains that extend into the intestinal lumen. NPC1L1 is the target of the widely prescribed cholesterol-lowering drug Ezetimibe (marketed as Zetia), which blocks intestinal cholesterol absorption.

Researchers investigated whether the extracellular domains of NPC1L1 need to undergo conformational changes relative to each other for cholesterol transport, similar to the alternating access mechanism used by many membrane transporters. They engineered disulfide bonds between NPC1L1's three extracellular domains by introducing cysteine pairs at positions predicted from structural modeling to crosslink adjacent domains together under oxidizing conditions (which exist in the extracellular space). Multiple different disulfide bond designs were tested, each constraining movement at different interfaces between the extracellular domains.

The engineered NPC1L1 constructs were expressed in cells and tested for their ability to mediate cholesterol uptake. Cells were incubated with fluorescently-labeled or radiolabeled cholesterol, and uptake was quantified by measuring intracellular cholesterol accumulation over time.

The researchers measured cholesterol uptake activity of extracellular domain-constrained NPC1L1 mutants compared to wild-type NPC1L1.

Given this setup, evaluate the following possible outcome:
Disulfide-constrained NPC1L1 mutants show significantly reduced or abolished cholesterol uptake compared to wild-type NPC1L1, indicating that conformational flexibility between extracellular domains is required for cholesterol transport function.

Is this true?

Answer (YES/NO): YES